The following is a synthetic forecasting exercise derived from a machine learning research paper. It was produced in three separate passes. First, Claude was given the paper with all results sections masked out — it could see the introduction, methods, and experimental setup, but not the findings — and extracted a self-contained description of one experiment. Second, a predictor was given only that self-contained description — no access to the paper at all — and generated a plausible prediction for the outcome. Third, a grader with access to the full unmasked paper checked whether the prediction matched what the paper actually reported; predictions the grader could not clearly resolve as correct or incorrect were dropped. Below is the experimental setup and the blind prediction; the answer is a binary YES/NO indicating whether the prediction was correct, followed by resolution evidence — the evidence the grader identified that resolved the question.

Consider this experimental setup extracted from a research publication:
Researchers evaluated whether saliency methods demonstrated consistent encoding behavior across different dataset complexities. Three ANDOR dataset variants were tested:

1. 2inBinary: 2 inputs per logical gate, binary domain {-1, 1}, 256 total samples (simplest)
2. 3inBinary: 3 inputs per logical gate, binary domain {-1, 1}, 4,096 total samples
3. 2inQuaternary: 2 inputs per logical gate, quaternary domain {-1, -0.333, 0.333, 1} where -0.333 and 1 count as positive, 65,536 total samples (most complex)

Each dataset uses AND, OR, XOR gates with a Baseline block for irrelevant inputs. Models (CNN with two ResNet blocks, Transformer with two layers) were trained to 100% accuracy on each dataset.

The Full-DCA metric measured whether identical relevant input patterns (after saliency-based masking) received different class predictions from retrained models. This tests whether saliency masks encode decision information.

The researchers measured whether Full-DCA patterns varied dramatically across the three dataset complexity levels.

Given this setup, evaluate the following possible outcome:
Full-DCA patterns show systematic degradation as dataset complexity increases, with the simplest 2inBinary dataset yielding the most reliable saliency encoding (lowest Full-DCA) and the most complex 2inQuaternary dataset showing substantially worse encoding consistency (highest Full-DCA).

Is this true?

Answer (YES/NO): YES